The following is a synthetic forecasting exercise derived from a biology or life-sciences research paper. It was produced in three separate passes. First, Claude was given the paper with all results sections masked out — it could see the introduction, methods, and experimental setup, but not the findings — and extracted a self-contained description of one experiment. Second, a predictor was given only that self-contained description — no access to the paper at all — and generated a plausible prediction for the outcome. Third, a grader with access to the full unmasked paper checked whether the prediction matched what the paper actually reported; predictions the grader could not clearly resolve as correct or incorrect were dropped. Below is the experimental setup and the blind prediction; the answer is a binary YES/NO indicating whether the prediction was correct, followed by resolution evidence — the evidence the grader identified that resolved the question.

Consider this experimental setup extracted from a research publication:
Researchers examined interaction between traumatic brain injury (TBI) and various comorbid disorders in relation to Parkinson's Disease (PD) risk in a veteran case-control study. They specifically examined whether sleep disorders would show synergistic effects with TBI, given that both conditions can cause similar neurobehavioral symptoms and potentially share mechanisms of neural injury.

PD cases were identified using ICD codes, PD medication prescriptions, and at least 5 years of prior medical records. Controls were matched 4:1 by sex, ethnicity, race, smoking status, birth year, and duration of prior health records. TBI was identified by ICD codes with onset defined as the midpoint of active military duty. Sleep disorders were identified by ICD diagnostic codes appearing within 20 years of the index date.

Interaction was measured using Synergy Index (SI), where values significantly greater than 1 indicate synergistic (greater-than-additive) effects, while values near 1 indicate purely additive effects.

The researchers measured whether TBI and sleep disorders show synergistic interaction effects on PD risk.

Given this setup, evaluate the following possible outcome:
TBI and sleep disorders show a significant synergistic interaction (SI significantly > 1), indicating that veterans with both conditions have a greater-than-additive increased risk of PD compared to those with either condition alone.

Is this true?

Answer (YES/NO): YES